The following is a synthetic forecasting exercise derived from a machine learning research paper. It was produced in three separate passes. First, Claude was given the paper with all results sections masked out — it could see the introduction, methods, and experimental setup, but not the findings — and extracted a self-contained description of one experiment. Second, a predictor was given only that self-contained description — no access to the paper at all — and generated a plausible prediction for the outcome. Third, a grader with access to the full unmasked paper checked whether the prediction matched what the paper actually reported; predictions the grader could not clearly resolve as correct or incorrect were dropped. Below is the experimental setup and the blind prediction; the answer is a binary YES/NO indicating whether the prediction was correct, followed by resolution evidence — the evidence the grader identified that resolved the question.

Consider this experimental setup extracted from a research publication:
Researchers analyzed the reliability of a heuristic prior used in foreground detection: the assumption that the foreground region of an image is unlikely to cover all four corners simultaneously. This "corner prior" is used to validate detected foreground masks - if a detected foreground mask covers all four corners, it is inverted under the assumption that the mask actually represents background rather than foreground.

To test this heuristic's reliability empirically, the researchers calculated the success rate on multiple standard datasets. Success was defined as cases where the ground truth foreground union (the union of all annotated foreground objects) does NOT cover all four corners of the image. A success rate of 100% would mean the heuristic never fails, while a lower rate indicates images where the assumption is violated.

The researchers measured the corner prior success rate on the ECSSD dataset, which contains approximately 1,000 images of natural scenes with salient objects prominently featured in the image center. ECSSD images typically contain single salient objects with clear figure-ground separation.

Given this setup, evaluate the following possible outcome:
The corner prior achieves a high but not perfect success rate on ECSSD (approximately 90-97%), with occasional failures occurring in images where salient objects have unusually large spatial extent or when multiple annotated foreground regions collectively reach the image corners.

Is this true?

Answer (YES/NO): NO